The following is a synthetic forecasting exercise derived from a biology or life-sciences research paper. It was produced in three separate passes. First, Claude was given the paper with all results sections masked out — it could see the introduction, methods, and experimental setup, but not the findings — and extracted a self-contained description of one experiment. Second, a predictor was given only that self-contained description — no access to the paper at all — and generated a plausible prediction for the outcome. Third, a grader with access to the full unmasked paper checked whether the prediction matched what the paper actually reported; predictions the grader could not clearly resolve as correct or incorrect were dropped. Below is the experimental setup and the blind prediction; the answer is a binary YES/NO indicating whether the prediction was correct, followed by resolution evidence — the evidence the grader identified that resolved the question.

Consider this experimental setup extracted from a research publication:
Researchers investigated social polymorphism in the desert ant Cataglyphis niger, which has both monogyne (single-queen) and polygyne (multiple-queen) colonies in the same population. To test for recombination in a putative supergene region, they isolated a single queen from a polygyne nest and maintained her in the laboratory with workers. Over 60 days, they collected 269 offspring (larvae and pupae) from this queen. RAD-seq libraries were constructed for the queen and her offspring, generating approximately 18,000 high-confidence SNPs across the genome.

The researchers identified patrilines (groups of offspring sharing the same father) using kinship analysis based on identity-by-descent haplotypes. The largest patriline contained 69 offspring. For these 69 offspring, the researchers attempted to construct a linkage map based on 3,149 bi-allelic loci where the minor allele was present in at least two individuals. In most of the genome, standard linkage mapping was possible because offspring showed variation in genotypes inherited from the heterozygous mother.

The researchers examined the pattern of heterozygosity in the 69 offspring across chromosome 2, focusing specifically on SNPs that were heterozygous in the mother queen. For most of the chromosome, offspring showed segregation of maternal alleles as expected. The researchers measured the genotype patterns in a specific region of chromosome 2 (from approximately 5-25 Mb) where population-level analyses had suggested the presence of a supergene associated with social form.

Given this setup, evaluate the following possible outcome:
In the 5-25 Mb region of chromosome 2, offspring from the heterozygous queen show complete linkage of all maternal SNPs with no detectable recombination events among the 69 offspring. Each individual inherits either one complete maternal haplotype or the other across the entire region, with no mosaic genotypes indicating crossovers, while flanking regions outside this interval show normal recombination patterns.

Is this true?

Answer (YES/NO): NO